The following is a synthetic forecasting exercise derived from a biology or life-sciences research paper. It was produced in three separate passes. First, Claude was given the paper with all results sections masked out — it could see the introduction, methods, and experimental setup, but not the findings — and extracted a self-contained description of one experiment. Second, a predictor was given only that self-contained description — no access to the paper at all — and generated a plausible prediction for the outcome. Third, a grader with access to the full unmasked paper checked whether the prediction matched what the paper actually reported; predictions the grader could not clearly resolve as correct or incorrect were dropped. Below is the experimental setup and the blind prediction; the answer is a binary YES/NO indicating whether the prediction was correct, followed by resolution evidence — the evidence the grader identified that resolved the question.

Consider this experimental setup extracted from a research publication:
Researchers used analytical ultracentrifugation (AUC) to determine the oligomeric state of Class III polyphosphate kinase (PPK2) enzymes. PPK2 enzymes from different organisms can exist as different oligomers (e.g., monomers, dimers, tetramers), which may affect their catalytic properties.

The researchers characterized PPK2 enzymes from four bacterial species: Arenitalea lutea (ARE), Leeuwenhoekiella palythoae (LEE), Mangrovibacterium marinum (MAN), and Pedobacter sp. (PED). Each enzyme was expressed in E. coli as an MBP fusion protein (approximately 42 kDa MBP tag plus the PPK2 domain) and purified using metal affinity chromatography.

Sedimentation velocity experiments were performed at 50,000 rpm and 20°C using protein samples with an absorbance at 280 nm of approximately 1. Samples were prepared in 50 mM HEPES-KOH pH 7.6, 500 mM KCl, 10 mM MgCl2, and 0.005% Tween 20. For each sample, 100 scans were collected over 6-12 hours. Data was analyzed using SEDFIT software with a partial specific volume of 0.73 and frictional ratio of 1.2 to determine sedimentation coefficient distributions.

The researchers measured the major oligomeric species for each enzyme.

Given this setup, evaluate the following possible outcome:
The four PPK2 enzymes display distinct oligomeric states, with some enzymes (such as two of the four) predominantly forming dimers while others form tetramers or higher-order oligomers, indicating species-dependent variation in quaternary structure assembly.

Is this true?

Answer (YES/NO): NO